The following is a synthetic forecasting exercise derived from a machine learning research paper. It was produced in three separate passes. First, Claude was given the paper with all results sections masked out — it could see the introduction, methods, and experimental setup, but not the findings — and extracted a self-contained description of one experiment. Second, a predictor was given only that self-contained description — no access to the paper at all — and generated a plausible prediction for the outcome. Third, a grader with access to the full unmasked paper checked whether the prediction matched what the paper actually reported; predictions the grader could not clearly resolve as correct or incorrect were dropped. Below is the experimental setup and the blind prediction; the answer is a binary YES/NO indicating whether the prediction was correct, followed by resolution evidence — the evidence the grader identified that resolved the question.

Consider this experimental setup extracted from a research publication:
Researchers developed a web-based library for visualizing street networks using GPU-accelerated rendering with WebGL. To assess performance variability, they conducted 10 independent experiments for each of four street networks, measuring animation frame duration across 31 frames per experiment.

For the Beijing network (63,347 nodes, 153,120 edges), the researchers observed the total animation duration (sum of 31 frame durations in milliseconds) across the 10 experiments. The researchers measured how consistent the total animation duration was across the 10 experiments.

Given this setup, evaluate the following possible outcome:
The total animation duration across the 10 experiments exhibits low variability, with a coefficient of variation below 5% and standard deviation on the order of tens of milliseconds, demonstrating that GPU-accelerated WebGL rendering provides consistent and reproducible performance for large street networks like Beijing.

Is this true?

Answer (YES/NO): NO